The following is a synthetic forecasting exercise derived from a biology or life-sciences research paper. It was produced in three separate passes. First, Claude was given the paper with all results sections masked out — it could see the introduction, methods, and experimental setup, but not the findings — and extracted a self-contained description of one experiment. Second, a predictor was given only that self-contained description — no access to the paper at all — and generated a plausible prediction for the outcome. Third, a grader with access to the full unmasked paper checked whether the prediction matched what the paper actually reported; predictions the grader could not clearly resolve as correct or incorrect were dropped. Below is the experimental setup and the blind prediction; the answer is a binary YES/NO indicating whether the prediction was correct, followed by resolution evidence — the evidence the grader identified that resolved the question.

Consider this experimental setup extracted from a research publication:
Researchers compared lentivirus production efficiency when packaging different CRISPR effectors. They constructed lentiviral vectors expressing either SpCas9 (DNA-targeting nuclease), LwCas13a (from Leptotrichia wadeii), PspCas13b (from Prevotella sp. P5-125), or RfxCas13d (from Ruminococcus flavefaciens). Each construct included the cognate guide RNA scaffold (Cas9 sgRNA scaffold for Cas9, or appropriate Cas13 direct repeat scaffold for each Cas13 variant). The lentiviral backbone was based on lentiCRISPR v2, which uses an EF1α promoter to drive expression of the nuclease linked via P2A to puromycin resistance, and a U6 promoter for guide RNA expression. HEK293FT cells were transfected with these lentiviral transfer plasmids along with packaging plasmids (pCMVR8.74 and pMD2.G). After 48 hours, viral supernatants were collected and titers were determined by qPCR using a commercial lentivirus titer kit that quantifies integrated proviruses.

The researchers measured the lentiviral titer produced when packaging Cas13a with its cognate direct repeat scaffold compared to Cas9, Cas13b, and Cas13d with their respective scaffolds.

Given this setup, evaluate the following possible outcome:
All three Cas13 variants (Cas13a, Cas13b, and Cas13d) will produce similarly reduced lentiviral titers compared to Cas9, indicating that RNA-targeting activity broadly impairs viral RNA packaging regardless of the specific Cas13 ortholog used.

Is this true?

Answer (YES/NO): NO